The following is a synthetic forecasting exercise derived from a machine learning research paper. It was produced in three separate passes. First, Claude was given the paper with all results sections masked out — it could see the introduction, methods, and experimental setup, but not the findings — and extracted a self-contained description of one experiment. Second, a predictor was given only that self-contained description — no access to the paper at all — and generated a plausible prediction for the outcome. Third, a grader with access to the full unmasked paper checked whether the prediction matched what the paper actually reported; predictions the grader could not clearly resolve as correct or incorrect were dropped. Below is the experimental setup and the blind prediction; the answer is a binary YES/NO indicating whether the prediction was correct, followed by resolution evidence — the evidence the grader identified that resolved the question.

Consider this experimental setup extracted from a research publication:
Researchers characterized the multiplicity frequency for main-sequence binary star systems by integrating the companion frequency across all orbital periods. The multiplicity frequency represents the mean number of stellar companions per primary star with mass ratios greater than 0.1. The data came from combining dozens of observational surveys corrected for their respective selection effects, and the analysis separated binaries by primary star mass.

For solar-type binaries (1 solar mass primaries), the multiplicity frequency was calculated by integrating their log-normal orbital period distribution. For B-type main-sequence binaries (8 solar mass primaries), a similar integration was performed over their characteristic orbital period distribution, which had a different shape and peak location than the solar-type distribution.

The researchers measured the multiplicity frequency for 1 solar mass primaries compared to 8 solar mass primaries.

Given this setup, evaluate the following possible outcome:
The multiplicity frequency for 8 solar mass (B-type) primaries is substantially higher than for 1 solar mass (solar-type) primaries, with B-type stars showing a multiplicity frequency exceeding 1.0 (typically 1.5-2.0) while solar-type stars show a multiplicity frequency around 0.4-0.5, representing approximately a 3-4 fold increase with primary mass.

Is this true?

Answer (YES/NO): NO